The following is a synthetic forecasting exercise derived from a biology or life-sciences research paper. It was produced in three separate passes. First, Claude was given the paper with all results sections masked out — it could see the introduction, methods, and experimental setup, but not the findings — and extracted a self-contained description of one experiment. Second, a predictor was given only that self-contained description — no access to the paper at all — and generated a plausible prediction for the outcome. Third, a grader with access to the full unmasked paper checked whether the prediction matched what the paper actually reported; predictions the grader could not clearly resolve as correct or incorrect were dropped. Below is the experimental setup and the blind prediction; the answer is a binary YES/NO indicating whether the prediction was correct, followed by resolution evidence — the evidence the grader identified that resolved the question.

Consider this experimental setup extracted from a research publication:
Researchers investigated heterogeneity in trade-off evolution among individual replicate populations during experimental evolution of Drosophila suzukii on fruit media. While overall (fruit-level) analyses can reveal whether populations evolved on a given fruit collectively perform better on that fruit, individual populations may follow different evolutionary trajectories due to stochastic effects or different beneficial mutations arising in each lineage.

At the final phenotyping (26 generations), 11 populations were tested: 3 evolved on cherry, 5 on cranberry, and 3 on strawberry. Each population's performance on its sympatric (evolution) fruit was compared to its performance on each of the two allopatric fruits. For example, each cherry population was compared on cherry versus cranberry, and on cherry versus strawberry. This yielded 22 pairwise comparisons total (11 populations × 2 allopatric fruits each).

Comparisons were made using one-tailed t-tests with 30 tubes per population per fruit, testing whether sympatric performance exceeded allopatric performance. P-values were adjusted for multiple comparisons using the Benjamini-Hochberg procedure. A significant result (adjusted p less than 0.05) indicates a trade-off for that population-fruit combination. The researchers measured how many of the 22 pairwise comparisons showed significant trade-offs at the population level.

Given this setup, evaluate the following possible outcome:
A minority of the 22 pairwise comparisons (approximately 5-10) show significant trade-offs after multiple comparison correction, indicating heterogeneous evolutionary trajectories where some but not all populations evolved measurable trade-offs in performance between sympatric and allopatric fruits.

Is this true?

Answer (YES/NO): NO